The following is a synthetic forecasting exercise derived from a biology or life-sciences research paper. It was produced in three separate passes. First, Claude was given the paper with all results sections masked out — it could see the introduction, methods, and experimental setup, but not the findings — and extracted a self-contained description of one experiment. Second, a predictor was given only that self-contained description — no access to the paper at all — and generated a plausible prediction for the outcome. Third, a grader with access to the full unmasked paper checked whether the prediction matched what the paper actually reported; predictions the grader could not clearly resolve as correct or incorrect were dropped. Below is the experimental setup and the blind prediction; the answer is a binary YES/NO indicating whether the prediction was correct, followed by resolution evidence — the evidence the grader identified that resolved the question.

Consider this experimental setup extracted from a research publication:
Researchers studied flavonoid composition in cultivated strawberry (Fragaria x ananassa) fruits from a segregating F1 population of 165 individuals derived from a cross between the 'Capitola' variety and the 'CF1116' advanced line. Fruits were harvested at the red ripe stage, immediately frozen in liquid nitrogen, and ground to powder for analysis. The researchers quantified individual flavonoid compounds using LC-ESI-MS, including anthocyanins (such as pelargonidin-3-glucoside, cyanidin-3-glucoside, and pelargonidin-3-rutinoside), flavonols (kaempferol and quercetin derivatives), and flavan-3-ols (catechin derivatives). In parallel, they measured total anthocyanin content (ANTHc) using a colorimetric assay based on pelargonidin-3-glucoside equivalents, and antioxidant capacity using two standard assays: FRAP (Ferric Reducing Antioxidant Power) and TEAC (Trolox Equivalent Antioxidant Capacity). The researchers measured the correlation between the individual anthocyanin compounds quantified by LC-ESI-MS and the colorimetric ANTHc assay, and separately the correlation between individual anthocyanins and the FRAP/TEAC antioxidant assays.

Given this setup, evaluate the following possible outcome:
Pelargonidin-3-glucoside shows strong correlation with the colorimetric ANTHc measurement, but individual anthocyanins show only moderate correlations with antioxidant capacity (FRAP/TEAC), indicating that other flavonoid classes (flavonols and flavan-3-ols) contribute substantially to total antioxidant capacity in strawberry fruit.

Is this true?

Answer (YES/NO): NO